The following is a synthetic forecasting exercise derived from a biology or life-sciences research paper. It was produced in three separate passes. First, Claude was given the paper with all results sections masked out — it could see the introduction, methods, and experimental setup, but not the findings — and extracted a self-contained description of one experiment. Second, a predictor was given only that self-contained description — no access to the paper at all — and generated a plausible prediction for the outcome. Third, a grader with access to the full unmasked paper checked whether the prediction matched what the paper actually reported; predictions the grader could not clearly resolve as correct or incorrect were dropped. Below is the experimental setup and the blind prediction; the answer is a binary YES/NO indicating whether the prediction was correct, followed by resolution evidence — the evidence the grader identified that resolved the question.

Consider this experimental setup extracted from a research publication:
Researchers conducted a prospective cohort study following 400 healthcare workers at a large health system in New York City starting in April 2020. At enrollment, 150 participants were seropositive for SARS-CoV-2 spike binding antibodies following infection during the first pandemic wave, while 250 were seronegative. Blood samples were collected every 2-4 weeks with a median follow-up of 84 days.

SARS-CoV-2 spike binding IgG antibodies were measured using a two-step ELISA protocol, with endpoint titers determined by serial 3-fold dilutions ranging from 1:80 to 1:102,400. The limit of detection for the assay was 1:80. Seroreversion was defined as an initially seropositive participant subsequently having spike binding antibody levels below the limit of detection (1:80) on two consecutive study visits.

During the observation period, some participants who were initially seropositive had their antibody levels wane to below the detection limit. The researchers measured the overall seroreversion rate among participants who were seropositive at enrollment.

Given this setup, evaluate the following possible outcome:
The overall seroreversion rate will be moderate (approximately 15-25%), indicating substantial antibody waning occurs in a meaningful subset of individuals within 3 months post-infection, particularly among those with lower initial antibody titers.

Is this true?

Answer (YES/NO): NO